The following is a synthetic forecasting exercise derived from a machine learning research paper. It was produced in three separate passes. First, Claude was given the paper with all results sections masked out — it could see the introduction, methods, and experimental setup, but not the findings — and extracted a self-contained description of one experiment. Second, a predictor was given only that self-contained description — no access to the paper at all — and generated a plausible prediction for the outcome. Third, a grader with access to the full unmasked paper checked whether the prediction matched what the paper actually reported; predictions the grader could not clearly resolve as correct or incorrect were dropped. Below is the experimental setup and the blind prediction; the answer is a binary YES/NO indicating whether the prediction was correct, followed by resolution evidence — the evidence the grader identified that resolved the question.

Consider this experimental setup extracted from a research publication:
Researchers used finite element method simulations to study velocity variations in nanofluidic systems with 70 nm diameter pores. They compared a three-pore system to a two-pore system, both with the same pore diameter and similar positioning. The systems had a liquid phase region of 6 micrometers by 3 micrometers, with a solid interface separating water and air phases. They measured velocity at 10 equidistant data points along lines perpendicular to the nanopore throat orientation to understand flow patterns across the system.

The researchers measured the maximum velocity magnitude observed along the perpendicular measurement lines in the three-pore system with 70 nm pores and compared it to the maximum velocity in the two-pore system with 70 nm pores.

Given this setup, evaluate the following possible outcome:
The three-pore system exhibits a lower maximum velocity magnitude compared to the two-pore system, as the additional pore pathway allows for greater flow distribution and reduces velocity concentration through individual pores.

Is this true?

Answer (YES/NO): YES